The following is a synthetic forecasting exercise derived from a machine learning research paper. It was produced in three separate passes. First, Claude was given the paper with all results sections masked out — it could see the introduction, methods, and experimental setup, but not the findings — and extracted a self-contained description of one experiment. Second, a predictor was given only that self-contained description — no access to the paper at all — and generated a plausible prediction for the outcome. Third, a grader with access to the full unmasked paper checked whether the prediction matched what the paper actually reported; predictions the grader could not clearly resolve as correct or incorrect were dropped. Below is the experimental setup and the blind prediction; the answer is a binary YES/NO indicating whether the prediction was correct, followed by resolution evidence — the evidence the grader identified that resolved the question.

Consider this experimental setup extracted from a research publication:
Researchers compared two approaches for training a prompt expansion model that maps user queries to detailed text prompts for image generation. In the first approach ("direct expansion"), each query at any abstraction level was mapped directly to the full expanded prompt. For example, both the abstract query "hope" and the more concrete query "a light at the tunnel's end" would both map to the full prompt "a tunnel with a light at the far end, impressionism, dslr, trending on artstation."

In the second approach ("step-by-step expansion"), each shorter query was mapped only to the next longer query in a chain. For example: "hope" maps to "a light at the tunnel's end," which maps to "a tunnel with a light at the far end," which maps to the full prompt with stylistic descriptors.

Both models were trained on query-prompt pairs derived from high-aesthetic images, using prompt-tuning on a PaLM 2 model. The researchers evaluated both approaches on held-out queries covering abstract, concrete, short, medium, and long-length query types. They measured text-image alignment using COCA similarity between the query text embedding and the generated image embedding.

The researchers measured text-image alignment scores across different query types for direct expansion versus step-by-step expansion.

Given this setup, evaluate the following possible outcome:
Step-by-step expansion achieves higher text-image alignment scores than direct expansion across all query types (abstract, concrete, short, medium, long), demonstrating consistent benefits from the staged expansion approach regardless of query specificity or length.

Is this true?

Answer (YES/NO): NO